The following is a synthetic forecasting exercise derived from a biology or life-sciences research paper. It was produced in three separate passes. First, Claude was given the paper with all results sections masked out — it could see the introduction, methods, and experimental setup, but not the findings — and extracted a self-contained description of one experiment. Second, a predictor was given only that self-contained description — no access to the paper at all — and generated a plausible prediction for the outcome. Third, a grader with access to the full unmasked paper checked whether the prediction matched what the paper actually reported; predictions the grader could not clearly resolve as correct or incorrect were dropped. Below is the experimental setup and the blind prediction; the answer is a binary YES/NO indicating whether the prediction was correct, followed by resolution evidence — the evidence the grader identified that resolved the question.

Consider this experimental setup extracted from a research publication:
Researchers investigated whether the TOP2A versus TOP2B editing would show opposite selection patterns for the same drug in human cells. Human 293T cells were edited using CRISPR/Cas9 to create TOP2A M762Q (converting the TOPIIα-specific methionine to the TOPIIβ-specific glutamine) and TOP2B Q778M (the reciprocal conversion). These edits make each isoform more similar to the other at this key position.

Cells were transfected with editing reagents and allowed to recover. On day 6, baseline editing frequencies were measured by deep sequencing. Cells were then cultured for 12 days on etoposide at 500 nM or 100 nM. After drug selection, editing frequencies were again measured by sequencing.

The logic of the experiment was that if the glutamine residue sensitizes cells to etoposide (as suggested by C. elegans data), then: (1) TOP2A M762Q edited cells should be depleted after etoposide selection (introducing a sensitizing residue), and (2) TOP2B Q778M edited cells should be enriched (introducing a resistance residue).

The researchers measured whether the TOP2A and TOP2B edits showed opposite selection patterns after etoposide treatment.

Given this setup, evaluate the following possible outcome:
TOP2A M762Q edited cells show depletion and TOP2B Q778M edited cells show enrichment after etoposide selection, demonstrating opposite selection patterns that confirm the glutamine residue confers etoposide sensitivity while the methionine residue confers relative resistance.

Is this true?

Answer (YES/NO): NO